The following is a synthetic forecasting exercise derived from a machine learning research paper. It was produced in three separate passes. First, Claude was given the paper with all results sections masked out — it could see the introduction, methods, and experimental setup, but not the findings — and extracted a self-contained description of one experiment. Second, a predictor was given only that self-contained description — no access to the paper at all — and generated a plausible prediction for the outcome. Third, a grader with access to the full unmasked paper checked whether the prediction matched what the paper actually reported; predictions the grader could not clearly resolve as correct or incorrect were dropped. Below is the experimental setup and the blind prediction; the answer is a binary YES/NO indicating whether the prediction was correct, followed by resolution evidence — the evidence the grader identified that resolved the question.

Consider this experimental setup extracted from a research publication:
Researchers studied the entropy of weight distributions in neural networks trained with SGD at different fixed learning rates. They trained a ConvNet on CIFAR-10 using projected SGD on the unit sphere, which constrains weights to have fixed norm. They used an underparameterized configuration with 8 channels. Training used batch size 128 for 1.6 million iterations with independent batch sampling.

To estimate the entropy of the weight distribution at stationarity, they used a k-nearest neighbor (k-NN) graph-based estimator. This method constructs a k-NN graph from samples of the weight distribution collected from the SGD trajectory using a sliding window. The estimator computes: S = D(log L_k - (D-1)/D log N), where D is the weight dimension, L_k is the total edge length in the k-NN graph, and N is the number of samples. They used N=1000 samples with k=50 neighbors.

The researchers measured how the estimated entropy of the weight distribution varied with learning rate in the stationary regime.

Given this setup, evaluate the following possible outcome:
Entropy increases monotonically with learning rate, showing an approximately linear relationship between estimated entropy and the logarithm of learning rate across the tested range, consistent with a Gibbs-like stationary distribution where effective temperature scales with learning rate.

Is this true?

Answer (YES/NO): NO